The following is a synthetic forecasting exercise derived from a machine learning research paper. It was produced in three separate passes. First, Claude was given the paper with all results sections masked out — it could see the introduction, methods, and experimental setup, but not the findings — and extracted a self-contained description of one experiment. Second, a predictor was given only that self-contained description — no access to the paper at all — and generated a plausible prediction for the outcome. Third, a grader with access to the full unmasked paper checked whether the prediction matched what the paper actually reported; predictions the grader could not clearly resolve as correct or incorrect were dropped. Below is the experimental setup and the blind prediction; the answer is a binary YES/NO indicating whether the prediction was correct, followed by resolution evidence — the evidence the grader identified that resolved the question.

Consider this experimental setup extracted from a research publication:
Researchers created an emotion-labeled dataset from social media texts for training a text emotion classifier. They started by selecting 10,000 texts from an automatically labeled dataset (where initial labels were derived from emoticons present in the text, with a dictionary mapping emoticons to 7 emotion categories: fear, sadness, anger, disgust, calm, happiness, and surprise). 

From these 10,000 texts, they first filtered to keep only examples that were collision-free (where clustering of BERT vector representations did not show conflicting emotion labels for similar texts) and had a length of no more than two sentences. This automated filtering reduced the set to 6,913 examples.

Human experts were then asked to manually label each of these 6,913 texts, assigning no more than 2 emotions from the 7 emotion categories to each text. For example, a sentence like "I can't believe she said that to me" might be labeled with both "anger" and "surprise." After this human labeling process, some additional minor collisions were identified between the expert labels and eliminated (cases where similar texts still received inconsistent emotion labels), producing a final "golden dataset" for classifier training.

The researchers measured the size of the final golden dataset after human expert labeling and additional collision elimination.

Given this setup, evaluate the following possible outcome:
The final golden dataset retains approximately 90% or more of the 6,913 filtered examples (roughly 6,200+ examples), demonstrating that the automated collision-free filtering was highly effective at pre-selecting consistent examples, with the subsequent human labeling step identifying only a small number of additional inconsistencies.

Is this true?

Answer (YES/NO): NO